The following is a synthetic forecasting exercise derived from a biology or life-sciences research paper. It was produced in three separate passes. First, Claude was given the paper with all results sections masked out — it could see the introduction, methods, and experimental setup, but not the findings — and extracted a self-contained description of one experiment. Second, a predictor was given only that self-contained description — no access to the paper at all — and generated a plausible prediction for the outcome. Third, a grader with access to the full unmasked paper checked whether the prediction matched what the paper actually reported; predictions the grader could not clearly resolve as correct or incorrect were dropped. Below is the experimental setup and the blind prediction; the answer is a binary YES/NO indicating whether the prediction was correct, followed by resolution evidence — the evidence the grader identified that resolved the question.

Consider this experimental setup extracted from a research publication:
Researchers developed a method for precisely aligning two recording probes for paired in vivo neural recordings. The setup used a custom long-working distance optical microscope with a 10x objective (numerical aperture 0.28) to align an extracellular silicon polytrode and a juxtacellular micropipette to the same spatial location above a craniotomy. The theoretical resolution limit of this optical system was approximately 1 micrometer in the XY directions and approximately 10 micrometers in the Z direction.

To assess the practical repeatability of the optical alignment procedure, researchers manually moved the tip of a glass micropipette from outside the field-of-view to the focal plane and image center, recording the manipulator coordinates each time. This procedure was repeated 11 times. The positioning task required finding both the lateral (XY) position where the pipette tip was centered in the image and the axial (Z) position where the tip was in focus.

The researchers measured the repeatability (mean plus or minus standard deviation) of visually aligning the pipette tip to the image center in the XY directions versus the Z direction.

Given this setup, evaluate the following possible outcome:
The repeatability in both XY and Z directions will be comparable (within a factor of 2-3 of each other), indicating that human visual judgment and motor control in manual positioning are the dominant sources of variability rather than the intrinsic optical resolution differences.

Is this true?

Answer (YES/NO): NO